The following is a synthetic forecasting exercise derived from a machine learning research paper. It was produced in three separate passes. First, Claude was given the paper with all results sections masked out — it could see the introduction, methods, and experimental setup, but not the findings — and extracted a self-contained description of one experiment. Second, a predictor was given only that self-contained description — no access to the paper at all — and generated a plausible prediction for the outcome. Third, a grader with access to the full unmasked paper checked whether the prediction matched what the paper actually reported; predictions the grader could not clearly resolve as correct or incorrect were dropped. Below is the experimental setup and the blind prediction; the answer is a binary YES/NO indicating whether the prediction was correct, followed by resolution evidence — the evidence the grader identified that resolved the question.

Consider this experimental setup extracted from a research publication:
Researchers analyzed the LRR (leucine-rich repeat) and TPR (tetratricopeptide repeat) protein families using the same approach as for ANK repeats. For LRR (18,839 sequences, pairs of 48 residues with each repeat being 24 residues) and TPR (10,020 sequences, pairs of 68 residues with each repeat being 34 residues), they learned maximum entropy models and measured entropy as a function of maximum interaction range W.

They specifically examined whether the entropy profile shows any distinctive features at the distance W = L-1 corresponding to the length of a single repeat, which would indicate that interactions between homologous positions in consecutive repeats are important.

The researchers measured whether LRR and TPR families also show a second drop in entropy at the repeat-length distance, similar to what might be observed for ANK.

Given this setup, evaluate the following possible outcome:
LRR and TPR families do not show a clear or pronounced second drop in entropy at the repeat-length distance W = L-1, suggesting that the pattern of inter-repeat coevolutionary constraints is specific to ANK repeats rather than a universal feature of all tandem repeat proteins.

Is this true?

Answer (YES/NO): NO